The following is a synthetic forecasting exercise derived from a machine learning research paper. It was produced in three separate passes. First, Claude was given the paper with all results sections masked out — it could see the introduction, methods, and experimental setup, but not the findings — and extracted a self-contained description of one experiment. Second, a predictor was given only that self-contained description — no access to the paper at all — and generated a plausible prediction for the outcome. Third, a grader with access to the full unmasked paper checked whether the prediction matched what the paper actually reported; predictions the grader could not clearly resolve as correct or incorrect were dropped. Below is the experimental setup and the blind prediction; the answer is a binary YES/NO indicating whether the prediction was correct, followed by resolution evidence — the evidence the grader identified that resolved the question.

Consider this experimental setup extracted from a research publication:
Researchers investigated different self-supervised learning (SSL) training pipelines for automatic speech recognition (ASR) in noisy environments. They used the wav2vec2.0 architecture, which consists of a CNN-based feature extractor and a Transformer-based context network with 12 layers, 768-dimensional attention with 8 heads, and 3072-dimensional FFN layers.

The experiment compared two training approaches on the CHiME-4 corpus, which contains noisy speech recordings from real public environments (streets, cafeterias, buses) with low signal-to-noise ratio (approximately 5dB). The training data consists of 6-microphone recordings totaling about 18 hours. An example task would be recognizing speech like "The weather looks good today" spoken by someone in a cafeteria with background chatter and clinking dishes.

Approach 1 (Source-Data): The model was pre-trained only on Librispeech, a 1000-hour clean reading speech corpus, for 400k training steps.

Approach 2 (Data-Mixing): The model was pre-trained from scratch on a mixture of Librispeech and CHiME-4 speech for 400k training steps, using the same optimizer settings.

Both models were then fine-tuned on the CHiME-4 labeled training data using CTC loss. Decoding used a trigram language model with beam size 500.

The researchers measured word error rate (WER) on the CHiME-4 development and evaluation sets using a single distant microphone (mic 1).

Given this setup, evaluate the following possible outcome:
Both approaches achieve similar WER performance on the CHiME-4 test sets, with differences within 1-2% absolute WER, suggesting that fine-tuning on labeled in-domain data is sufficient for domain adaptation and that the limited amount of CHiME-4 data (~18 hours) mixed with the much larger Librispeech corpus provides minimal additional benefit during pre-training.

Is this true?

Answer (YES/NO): NO